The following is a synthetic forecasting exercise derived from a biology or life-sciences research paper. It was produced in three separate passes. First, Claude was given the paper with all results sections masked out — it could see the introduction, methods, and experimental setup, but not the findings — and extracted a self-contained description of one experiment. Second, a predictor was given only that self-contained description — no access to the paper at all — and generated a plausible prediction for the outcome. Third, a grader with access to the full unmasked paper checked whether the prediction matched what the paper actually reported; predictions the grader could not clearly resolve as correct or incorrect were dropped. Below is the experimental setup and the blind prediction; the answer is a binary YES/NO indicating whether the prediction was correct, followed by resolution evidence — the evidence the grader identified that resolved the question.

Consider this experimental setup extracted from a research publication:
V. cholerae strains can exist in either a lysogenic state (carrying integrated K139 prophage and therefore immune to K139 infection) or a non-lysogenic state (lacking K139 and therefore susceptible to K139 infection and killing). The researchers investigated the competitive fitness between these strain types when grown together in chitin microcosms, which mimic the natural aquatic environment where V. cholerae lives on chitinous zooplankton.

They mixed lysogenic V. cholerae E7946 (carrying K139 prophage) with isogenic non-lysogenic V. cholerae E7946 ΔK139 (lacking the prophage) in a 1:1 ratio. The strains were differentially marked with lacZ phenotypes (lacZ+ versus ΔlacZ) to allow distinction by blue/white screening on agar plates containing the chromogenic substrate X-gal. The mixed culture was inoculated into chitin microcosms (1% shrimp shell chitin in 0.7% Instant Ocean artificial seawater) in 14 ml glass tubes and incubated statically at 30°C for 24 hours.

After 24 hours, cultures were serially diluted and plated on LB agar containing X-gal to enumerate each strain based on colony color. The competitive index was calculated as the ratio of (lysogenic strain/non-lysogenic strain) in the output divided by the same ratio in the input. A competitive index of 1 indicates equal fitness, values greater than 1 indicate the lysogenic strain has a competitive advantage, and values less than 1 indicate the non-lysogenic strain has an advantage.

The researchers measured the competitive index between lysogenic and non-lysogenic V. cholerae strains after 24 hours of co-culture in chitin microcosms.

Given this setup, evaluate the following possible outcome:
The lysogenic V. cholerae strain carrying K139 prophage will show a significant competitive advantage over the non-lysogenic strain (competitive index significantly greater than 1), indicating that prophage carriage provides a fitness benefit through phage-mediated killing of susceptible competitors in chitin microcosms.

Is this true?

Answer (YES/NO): YES